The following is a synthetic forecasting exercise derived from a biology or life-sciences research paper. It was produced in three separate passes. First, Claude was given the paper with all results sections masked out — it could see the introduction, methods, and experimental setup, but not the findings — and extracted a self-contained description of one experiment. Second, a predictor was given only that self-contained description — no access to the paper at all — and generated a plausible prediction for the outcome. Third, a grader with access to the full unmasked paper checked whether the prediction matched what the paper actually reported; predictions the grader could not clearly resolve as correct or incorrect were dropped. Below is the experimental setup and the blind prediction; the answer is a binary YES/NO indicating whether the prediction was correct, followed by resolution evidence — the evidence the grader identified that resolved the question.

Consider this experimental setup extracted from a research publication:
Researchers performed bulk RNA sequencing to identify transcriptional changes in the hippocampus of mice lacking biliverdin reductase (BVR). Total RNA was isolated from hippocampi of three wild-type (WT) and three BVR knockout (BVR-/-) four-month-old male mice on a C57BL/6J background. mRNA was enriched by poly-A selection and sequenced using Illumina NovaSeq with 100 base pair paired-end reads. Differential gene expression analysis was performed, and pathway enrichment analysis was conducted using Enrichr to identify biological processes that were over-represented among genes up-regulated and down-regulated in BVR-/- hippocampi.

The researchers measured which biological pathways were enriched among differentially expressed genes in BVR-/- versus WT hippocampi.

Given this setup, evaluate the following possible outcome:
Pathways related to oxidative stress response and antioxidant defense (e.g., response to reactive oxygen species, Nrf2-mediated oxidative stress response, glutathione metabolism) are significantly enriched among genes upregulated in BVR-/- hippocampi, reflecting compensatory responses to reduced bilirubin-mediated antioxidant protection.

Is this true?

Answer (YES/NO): NO